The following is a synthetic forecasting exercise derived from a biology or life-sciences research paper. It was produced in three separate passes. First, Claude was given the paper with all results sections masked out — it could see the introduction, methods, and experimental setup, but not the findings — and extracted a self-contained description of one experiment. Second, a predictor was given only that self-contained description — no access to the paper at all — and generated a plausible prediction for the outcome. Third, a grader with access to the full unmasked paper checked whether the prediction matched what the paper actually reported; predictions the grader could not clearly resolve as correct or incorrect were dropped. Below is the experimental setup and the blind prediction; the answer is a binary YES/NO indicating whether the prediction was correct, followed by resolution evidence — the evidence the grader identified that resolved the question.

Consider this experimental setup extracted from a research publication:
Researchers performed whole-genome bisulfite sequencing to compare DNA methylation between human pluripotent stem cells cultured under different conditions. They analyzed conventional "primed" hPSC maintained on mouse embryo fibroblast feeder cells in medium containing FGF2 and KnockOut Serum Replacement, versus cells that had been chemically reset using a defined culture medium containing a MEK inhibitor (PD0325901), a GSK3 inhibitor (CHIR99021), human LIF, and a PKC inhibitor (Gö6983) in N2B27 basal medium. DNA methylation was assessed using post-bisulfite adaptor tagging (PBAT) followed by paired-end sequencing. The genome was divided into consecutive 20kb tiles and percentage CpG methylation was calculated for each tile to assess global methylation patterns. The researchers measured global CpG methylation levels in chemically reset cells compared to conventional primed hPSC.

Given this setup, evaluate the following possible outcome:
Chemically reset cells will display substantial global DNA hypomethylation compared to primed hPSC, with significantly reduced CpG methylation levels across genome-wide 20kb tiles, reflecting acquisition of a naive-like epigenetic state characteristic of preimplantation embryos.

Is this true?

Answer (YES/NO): YES